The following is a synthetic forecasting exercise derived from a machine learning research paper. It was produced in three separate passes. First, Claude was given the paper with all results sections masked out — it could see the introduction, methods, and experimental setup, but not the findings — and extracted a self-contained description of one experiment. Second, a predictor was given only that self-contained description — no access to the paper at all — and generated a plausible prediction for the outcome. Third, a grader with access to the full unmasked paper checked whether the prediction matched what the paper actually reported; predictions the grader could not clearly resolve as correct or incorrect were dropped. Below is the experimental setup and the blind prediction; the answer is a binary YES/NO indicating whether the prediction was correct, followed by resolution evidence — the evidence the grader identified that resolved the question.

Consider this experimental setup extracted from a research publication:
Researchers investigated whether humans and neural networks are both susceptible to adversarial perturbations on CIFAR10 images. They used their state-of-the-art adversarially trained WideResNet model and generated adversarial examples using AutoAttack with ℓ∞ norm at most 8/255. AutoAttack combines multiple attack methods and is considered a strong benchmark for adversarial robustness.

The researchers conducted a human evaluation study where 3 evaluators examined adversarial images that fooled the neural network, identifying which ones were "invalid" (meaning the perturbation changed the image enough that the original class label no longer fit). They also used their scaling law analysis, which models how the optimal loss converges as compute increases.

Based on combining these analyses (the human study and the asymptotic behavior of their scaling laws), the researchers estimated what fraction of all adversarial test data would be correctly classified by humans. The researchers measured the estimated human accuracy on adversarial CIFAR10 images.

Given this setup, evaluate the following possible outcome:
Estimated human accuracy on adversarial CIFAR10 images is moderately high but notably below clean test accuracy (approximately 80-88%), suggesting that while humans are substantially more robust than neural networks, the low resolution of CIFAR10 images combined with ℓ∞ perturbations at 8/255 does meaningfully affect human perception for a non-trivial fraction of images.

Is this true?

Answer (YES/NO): NO